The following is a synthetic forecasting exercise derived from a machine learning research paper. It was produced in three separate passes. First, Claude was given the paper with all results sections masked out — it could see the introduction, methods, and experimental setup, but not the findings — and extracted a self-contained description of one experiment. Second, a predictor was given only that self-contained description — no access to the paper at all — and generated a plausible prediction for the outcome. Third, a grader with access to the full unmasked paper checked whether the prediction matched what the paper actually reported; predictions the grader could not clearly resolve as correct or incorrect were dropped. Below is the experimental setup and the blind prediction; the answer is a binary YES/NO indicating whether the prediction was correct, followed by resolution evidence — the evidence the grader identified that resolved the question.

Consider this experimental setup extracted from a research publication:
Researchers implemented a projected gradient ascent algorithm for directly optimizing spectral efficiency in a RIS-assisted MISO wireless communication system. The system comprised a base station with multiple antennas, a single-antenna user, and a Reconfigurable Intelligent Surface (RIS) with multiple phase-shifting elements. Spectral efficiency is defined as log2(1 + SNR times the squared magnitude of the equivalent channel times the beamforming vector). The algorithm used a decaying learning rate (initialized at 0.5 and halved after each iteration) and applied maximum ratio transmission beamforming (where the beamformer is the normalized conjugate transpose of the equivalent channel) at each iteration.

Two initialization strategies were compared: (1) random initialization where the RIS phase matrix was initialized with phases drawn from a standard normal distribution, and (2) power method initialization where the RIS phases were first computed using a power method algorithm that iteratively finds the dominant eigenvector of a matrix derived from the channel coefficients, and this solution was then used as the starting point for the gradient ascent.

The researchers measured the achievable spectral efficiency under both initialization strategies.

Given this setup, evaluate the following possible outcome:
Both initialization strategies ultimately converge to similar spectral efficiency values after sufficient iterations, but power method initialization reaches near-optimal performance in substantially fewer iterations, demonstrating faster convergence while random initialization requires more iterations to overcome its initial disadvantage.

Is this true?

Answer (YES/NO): NO